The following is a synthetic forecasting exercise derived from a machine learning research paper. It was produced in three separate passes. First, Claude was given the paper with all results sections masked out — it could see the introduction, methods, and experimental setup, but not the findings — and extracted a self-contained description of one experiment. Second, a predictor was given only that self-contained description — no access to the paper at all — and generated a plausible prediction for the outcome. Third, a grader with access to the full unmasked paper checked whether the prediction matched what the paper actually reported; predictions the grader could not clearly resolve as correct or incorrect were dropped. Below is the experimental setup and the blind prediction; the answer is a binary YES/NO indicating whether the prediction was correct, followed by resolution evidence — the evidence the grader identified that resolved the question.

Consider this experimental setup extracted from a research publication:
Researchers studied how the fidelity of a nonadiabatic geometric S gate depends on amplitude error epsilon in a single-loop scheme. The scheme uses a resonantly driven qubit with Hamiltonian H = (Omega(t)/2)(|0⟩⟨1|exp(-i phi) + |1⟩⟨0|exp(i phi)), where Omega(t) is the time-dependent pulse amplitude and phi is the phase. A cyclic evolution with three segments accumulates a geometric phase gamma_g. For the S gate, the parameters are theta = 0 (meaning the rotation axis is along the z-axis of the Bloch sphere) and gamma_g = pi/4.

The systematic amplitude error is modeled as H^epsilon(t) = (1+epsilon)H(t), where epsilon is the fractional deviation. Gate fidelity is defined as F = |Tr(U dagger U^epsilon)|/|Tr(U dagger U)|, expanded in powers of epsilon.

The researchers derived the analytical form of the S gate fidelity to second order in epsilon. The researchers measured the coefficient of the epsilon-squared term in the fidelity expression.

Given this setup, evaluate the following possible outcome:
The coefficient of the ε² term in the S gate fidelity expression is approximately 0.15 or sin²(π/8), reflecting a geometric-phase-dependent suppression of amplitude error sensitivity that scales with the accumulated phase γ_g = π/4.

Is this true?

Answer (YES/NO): NO